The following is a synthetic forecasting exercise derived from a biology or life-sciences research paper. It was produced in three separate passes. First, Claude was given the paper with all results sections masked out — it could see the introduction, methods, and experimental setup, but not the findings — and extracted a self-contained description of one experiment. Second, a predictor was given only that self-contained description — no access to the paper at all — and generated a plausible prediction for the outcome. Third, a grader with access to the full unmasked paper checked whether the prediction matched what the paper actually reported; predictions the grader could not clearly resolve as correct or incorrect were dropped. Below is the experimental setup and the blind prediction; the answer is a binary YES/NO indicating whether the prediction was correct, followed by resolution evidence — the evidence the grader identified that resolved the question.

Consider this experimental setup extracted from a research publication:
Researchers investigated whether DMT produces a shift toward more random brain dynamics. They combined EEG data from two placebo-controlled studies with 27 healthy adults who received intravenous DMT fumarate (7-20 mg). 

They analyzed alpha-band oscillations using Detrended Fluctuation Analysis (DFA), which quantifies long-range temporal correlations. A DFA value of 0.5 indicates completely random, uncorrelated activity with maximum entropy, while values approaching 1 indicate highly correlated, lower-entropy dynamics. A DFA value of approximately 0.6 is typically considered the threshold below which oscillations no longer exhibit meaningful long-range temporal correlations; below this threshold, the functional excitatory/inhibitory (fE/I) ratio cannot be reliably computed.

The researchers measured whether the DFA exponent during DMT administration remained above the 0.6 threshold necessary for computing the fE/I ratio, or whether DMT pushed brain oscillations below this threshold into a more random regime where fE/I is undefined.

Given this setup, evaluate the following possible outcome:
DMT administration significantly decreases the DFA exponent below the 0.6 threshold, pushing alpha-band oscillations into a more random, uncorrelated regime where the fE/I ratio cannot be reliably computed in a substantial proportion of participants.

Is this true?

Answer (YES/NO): NO